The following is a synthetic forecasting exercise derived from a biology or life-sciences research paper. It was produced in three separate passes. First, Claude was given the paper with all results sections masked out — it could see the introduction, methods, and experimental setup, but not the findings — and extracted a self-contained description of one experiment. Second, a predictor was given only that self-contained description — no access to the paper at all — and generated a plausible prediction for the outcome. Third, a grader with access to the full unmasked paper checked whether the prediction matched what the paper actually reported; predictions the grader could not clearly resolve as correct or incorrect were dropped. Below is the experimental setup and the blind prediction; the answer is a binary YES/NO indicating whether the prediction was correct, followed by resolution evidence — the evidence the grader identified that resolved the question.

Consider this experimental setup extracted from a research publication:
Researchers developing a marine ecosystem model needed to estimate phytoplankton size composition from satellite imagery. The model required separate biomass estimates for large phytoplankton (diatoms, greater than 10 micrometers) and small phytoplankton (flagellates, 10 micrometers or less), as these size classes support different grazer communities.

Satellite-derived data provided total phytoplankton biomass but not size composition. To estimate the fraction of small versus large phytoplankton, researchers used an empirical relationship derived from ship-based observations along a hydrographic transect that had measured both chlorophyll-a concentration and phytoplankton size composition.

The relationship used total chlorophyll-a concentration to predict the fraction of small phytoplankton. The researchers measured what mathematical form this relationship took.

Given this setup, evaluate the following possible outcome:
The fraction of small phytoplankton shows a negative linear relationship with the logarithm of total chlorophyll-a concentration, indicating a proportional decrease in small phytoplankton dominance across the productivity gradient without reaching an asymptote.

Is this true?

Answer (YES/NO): NO